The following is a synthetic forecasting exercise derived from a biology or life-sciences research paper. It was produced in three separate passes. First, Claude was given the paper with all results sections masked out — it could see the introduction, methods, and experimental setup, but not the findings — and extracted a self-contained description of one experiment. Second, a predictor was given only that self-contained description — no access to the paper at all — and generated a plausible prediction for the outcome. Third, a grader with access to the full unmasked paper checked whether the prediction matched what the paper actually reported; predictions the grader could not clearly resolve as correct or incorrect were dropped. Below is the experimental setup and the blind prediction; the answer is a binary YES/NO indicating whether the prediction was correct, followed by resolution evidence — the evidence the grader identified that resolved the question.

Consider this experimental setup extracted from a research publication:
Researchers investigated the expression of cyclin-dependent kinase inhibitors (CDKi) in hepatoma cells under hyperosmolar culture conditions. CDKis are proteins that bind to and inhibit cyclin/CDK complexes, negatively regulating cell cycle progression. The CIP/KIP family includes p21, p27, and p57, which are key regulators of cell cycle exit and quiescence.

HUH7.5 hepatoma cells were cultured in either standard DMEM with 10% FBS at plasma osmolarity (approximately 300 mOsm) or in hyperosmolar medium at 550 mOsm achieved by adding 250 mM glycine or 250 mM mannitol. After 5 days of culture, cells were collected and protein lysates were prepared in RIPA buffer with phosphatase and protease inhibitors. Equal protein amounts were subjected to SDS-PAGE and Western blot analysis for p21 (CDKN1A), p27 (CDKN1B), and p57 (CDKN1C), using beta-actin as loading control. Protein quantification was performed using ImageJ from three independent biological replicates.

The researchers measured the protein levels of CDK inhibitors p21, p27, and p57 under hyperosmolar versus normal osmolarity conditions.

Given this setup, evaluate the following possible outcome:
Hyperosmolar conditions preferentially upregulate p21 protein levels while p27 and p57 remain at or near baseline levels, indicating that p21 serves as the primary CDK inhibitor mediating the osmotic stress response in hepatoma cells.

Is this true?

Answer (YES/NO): NO